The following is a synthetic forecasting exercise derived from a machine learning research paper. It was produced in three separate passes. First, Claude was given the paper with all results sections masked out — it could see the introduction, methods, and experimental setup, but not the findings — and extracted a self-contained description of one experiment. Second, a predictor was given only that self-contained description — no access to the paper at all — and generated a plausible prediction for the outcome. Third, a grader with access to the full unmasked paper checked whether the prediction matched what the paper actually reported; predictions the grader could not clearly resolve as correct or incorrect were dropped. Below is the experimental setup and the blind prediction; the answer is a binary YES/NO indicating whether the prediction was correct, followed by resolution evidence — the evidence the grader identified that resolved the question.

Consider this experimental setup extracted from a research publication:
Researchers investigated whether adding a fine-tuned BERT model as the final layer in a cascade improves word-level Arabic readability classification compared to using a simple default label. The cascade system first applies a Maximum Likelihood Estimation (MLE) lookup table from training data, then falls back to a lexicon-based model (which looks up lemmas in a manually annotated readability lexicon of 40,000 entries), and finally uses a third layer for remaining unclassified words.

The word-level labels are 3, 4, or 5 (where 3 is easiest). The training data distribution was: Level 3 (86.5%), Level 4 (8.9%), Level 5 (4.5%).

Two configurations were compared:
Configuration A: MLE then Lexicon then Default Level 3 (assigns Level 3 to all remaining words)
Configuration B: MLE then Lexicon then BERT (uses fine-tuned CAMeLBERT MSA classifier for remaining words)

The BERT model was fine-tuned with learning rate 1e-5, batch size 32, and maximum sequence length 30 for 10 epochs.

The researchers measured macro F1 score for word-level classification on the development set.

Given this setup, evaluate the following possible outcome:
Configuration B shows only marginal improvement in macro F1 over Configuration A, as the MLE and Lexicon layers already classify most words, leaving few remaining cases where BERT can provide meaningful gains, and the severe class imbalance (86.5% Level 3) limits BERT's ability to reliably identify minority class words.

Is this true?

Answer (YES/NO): YES